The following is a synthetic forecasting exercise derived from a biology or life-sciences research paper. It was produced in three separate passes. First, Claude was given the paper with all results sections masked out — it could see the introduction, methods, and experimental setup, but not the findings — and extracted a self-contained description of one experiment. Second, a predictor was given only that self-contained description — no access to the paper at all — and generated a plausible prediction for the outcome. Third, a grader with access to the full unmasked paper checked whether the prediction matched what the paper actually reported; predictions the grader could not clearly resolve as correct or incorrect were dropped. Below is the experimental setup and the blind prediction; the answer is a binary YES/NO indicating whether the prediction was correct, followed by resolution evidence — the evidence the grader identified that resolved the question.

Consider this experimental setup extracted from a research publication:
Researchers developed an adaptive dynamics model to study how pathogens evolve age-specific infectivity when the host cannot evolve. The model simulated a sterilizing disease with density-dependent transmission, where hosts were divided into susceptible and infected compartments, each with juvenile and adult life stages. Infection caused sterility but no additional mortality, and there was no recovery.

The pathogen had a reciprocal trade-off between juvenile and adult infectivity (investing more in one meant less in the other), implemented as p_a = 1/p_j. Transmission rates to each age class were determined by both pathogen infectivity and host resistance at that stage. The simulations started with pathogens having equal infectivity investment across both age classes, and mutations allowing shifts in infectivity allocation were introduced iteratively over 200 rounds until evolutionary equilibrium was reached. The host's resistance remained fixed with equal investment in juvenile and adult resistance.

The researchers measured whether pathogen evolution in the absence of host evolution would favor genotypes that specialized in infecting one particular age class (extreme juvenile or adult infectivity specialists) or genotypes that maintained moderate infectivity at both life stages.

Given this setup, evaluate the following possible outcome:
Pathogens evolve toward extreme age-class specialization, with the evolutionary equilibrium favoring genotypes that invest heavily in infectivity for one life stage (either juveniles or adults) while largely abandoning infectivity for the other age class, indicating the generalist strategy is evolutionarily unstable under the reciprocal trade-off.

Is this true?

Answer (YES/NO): YES